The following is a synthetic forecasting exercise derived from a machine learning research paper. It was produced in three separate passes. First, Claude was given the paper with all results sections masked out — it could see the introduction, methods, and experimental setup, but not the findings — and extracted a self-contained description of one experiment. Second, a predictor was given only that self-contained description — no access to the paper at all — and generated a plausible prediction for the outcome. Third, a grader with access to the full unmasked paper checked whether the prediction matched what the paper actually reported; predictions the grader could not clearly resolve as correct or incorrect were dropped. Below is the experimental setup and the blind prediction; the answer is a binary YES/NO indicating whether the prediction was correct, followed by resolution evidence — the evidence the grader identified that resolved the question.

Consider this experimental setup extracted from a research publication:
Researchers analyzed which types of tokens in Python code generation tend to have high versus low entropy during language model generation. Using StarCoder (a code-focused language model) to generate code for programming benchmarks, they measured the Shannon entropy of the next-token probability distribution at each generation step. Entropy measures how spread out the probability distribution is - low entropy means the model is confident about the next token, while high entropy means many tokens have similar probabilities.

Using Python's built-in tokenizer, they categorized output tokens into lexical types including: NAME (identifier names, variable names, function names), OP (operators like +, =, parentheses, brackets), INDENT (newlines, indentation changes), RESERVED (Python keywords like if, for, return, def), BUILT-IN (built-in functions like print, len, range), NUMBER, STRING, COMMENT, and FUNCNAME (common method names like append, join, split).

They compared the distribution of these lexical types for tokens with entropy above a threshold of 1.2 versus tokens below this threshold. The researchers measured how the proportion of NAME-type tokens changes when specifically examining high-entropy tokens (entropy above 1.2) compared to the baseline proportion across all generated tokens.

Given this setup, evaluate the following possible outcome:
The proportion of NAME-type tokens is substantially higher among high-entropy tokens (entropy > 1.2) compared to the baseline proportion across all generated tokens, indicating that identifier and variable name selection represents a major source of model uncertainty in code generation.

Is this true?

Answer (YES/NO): YES